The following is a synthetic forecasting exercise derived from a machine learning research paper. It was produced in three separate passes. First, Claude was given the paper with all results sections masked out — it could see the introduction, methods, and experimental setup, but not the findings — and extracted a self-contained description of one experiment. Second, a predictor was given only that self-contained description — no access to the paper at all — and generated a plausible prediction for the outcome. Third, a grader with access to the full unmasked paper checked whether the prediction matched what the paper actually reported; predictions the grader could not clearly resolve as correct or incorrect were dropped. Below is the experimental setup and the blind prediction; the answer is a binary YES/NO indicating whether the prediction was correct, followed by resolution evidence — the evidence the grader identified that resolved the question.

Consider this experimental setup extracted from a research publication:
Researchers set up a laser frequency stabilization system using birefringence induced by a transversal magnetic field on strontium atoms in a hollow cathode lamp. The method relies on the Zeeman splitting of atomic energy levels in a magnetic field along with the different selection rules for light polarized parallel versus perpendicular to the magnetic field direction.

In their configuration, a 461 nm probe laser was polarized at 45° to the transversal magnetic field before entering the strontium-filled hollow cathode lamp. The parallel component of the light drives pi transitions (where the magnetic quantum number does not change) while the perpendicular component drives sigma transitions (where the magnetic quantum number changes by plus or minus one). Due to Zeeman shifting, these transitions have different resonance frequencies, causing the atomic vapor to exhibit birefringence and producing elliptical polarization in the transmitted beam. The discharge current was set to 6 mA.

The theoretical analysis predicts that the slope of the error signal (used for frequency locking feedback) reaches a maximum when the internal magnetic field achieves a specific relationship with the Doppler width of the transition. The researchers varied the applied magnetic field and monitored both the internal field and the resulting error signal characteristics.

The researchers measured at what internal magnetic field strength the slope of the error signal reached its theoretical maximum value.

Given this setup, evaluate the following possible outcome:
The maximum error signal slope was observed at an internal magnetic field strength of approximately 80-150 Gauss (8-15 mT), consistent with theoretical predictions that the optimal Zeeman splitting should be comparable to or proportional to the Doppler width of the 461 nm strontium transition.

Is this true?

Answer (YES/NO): NO